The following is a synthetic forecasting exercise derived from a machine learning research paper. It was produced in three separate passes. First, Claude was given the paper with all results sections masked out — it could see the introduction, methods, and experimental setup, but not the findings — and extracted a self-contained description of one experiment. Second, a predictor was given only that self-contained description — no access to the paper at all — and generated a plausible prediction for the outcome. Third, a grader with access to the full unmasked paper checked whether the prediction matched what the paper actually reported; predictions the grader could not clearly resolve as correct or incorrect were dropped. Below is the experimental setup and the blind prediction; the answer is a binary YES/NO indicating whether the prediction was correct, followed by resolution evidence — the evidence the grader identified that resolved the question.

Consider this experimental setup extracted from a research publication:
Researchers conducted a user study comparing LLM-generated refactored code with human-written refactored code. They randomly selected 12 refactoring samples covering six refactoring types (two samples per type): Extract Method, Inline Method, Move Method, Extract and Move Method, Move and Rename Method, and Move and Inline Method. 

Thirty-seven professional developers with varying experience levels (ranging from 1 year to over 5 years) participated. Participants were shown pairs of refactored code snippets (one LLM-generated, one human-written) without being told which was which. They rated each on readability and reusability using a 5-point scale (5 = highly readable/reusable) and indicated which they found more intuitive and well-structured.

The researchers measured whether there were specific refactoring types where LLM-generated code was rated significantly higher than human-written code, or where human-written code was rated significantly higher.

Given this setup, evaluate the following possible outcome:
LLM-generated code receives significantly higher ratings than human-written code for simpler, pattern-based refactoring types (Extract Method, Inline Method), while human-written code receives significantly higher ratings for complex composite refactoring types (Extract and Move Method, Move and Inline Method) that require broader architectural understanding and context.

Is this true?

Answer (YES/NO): NO